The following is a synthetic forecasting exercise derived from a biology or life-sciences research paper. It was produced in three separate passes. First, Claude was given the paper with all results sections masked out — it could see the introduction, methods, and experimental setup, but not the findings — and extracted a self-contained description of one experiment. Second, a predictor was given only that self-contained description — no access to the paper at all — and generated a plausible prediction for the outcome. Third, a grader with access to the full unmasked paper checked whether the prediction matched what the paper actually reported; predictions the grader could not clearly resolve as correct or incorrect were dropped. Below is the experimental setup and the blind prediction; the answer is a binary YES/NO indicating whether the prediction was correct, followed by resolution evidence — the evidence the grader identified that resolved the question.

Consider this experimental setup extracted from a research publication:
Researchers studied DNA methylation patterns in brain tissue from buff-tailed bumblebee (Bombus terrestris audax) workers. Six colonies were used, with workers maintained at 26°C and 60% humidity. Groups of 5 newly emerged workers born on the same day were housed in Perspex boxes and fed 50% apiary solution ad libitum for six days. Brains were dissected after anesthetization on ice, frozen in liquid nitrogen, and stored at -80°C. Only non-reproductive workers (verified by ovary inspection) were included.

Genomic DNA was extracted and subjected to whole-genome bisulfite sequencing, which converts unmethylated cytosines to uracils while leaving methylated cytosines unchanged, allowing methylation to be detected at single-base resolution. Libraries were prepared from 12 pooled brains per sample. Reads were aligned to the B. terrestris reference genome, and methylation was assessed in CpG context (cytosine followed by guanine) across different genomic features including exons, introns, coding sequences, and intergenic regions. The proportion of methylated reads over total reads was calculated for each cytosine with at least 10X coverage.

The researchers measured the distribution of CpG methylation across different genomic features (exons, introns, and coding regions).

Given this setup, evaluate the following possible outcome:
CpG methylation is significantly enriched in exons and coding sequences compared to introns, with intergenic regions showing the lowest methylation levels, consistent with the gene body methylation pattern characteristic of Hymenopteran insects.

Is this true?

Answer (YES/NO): YES